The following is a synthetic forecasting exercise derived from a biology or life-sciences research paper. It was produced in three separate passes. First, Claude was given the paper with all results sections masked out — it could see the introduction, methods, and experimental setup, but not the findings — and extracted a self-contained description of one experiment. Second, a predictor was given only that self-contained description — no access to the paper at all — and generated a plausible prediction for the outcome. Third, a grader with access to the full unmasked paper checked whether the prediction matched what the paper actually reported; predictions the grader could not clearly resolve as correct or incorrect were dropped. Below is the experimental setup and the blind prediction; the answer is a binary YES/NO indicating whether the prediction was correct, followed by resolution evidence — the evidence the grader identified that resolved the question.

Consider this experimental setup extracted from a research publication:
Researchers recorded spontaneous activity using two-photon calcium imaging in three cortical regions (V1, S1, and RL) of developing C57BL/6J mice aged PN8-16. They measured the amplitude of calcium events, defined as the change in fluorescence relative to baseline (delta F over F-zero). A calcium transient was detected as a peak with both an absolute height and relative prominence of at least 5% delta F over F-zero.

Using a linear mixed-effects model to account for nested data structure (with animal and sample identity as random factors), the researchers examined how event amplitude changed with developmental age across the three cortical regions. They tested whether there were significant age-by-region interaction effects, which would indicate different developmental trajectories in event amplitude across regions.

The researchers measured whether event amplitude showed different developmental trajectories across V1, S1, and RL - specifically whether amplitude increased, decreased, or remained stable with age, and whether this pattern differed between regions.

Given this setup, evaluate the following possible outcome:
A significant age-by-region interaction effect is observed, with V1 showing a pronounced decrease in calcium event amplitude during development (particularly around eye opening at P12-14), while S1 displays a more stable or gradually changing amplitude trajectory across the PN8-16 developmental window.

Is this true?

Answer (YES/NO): NO